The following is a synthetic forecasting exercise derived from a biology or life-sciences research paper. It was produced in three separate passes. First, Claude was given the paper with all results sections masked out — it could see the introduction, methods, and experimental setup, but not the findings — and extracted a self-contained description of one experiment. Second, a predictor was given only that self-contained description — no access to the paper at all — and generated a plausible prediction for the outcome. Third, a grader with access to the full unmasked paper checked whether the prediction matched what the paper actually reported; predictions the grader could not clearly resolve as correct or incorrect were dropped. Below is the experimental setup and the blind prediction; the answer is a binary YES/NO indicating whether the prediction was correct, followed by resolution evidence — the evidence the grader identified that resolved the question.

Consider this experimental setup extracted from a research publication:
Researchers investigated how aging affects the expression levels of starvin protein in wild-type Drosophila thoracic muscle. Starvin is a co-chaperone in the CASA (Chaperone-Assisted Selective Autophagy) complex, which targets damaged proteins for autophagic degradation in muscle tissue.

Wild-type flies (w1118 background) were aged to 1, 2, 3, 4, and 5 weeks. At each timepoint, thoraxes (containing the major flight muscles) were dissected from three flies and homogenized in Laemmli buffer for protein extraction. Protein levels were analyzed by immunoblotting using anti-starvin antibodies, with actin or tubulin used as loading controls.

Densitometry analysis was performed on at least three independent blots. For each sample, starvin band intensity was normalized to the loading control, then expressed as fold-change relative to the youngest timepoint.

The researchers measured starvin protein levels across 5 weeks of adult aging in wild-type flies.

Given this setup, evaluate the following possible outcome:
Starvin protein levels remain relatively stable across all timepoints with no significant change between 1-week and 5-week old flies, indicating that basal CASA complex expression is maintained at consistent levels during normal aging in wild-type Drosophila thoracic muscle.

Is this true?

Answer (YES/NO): YES